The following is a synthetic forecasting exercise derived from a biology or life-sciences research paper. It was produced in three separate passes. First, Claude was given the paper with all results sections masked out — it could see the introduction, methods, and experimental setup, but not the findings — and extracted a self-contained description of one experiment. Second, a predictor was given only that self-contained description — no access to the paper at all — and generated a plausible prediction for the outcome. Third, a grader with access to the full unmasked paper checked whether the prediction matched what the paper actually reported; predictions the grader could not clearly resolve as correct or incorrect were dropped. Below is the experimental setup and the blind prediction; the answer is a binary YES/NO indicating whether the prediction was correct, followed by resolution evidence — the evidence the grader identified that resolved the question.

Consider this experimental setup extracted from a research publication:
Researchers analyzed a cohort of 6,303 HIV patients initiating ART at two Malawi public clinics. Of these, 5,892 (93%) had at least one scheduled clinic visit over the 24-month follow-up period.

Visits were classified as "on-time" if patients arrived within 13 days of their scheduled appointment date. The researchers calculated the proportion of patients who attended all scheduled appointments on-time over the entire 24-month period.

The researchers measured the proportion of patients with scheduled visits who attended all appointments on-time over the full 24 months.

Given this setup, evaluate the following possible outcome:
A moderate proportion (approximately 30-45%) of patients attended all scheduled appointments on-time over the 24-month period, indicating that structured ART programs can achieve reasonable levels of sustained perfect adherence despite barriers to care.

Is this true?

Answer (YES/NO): YES